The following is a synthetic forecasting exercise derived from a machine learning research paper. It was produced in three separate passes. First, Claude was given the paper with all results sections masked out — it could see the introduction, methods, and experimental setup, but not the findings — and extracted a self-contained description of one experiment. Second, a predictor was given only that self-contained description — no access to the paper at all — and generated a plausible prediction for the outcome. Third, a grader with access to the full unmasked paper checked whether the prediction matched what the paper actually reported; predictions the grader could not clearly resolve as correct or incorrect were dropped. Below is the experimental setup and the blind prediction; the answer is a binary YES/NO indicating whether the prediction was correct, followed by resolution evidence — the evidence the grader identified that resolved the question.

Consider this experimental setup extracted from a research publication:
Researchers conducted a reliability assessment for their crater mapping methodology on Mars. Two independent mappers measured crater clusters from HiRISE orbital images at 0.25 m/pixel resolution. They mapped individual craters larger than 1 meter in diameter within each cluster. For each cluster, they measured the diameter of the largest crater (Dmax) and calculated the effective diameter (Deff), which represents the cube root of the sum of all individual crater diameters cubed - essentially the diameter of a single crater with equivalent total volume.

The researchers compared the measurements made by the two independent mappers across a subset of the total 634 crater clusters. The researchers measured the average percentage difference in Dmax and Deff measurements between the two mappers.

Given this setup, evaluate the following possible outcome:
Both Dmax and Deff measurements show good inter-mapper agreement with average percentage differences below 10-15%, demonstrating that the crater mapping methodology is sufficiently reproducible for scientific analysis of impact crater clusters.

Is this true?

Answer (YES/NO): NO